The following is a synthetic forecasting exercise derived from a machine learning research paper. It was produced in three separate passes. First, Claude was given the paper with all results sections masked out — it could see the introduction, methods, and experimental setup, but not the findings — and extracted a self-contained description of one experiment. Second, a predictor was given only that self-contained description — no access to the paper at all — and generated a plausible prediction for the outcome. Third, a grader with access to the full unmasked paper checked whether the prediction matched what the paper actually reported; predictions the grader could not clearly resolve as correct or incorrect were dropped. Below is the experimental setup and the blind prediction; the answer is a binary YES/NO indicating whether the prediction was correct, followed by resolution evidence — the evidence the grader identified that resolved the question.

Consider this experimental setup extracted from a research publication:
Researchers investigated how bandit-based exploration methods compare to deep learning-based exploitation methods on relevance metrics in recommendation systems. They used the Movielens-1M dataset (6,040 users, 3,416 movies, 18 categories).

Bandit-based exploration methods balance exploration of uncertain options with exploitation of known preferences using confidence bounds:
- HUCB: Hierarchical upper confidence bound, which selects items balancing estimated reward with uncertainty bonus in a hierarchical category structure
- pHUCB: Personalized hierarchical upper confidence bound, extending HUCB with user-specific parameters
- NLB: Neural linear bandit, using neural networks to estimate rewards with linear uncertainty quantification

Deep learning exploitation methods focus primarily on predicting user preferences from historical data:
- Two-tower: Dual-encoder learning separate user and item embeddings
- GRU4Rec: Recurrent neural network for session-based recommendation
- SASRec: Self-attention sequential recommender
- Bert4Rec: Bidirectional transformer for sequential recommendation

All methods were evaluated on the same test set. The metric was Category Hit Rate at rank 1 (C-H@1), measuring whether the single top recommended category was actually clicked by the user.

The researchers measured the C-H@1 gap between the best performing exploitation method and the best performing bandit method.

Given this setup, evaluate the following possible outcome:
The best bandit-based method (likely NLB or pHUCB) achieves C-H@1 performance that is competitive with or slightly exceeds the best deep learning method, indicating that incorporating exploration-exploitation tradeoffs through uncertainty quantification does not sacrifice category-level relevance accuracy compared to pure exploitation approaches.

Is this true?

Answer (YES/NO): NO